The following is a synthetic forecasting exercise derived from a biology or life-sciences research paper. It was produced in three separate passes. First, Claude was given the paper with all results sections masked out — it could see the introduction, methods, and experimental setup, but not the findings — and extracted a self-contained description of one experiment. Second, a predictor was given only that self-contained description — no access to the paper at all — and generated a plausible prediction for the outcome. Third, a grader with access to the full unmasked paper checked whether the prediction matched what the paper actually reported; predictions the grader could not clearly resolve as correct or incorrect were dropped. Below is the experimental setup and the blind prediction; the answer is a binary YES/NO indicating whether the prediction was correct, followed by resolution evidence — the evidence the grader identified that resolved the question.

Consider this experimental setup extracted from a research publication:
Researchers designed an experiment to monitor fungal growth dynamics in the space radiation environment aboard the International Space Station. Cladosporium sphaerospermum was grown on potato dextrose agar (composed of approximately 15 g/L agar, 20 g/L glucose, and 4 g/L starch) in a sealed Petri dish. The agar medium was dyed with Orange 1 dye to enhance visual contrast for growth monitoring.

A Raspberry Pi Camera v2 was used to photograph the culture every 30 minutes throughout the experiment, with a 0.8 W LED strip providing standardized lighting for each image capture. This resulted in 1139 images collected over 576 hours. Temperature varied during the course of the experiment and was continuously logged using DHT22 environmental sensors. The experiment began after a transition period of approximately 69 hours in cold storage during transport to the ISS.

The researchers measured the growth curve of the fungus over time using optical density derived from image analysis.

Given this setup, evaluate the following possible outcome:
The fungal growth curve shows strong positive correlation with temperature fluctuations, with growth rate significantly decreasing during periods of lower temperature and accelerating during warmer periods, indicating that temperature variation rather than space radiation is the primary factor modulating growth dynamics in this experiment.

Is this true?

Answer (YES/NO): NO